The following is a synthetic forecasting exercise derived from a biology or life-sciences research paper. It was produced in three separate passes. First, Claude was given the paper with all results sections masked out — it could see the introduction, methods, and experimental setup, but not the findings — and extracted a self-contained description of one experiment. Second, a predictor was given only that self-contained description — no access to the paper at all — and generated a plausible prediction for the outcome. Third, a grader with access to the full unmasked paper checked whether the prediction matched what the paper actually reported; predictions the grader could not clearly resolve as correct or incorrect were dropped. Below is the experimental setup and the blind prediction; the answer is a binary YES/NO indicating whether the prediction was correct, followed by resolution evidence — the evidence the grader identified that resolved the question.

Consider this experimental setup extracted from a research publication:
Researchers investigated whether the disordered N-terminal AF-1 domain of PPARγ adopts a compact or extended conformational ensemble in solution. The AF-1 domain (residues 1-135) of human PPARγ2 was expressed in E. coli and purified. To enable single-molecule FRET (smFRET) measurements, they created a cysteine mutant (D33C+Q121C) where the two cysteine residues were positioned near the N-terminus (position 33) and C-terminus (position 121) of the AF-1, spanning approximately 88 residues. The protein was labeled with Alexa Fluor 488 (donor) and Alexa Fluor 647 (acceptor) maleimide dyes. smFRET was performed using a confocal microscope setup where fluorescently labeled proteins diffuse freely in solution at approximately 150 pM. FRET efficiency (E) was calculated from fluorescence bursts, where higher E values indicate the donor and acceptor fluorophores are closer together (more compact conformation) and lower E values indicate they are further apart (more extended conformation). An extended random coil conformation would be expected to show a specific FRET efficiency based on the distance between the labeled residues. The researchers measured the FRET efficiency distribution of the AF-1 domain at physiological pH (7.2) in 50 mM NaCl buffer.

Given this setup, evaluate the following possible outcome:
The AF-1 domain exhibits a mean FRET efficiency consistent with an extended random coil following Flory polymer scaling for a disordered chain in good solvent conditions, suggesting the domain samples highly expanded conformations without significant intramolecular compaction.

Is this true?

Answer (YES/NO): NO